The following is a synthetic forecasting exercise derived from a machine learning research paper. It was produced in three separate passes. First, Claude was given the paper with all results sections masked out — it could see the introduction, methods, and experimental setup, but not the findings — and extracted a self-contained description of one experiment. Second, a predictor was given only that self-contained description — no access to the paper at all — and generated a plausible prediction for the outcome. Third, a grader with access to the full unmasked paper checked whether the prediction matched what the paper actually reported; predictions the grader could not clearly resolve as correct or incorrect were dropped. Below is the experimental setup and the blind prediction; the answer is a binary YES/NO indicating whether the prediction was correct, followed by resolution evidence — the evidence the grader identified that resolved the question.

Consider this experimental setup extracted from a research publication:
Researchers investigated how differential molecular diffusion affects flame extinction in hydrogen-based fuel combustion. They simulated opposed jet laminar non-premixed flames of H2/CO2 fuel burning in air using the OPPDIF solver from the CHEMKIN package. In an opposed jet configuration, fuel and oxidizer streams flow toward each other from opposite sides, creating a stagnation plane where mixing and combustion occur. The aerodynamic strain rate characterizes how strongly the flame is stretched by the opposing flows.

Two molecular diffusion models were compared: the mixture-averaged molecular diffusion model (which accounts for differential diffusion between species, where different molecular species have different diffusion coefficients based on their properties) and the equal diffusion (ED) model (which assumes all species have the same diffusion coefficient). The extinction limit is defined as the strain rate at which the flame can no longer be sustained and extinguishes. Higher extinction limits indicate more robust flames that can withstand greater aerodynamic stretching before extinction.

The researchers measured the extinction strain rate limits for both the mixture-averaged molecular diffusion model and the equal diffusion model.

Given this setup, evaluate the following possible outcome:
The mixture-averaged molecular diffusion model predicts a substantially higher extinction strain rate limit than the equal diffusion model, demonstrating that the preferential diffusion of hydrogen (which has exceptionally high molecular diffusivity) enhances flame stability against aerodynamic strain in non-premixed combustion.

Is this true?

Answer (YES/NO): YES